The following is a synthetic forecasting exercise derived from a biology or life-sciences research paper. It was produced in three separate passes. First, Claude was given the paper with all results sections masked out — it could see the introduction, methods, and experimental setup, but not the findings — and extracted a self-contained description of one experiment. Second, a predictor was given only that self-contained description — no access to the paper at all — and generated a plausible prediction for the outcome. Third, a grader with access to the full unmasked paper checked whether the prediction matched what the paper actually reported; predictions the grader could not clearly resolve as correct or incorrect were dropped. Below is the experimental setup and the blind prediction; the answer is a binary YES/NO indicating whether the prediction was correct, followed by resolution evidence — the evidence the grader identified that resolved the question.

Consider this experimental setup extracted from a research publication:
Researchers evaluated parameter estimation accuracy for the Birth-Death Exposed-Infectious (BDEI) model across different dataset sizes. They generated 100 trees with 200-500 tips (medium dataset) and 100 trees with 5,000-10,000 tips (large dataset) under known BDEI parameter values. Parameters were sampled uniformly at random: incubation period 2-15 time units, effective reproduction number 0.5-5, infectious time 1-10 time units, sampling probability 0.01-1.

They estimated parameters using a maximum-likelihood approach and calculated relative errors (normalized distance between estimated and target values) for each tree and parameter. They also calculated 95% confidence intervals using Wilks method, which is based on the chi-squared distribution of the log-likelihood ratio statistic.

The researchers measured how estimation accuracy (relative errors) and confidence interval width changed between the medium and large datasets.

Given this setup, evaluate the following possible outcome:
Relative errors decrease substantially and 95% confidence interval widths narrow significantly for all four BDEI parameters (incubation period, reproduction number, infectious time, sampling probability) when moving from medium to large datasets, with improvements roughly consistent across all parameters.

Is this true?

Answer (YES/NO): NO